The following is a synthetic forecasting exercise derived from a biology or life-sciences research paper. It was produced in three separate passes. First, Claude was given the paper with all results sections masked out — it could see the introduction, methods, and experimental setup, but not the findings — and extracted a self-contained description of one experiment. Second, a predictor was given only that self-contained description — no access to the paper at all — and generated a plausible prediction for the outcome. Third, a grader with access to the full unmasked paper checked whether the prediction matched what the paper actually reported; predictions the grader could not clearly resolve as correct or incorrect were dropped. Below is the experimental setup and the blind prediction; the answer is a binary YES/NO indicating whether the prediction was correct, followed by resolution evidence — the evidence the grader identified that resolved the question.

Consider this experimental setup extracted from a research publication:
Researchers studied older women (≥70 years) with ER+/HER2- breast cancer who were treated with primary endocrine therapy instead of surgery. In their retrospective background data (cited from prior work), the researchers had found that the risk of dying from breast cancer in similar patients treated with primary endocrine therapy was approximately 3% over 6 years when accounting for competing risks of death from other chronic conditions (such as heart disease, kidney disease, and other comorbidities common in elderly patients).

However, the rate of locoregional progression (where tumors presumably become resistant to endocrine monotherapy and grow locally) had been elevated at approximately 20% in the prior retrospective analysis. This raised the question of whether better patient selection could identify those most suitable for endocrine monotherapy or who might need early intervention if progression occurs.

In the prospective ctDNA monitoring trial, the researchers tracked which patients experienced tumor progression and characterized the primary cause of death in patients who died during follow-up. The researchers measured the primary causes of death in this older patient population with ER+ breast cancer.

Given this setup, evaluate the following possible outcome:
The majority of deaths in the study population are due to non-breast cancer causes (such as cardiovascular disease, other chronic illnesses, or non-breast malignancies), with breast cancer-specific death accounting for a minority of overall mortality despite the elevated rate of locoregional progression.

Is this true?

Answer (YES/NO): YES